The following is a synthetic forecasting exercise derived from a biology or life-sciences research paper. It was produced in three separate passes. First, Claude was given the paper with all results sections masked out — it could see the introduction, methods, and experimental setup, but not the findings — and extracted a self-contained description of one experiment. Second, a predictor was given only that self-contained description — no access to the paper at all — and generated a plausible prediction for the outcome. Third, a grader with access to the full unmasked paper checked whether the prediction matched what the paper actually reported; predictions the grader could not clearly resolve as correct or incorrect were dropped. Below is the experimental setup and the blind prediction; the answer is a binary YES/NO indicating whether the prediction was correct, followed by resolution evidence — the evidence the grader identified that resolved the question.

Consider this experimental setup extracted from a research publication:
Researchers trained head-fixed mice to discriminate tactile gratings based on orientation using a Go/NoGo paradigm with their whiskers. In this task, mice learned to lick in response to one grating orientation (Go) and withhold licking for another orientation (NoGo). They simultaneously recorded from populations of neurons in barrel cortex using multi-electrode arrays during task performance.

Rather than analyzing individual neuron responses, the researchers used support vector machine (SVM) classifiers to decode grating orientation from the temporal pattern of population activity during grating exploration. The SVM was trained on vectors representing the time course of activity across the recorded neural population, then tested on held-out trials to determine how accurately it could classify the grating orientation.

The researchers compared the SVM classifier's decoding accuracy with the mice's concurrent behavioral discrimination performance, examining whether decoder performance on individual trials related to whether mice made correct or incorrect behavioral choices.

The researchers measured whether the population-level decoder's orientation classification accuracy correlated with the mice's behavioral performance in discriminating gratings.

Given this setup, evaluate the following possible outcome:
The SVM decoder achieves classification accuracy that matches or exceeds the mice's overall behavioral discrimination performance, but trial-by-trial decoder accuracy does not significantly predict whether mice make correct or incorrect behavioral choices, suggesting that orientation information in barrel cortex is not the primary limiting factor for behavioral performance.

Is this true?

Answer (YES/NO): NO